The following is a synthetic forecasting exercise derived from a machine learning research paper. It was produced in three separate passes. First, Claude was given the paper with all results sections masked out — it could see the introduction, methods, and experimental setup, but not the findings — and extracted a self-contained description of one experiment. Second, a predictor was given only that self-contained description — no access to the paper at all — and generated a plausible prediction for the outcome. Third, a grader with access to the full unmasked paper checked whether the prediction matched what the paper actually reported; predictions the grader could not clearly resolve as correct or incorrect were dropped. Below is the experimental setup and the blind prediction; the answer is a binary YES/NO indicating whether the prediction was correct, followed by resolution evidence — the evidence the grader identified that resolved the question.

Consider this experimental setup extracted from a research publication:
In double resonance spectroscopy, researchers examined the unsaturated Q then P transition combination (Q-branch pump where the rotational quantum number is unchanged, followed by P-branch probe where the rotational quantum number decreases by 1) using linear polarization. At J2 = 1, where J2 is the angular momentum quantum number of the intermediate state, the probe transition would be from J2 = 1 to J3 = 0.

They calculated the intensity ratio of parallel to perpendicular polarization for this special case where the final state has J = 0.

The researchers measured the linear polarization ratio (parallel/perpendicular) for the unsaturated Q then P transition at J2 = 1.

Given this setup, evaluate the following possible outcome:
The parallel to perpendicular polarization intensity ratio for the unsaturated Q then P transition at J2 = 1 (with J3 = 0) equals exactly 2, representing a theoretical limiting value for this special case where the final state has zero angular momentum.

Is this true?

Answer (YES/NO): NO